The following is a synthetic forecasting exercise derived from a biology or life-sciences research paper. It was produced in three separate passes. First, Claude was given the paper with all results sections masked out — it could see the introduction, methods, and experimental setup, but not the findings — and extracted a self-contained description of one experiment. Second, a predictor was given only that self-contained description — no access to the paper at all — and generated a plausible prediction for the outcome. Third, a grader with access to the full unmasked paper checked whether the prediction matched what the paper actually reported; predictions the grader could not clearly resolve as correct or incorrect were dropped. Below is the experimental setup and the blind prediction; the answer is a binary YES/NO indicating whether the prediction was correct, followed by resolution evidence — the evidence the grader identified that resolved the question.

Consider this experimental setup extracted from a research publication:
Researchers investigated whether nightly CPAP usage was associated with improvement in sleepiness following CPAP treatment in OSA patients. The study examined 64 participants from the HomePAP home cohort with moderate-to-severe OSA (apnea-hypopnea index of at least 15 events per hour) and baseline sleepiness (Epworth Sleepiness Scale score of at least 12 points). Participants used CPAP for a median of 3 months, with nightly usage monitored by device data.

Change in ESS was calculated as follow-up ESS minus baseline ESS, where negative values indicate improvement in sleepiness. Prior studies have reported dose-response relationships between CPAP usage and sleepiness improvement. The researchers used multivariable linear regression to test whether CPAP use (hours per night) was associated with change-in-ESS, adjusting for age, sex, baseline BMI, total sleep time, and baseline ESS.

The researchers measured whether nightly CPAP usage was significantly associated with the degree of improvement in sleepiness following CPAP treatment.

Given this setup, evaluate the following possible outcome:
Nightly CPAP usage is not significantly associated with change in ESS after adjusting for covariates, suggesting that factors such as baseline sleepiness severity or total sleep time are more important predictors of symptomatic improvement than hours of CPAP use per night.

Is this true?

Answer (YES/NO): YES